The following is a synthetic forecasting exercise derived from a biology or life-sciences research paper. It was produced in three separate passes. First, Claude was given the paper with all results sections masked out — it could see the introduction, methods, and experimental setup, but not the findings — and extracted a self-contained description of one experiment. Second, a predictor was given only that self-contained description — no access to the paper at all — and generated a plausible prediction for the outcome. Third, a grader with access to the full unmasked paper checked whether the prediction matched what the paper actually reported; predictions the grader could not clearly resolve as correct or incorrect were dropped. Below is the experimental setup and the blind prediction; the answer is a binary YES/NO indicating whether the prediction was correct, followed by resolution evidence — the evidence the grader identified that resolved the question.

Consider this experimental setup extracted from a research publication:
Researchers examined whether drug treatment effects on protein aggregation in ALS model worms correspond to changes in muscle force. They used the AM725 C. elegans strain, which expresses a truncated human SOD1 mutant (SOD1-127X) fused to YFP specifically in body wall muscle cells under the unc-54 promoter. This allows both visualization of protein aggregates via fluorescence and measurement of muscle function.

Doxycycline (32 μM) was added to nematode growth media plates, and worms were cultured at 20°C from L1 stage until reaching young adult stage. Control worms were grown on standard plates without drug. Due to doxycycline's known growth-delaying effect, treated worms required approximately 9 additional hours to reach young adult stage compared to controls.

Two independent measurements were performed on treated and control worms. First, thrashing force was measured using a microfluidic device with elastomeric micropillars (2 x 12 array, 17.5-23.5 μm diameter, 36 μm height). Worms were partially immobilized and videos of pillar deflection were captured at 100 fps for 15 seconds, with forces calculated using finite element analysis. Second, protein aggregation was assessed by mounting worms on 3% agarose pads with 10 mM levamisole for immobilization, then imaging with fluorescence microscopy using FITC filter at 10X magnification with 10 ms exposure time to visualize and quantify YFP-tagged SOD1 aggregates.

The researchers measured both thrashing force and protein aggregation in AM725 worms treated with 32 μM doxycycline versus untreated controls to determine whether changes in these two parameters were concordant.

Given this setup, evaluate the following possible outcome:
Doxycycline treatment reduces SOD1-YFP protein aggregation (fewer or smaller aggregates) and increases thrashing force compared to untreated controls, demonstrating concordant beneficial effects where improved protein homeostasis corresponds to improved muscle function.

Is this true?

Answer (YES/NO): YES